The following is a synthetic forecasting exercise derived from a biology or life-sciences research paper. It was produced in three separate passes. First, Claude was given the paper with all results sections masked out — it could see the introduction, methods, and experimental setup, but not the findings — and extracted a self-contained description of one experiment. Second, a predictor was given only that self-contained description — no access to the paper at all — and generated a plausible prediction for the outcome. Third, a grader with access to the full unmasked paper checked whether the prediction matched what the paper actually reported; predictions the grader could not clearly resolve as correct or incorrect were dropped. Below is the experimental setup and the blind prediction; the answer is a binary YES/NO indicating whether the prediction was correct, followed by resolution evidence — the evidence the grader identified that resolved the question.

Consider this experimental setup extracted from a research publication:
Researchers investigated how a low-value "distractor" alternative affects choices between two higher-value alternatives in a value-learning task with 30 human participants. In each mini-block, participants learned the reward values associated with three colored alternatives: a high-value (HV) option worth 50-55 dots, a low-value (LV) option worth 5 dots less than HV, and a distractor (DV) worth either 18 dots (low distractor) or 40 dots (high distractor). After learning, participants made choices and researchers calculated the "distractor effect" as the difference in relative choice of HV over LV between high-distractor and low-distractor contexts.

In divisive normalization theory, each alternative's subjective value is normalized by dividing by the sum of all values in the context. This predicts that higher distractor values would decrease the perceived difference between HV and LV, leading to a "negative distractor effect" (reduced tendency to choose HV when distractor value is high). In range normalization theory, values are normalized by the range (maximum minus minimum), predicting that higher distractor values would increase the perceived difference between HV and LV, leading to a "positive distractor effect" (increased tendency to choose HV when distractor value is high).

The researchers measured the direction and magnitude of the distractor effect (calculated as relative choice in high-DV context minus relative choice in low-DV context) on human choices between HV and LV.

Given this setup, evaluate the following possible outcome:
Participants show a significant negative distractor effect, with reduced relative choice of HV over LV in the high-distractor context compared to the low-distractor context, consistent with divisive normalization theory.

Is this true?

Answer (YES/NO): NO